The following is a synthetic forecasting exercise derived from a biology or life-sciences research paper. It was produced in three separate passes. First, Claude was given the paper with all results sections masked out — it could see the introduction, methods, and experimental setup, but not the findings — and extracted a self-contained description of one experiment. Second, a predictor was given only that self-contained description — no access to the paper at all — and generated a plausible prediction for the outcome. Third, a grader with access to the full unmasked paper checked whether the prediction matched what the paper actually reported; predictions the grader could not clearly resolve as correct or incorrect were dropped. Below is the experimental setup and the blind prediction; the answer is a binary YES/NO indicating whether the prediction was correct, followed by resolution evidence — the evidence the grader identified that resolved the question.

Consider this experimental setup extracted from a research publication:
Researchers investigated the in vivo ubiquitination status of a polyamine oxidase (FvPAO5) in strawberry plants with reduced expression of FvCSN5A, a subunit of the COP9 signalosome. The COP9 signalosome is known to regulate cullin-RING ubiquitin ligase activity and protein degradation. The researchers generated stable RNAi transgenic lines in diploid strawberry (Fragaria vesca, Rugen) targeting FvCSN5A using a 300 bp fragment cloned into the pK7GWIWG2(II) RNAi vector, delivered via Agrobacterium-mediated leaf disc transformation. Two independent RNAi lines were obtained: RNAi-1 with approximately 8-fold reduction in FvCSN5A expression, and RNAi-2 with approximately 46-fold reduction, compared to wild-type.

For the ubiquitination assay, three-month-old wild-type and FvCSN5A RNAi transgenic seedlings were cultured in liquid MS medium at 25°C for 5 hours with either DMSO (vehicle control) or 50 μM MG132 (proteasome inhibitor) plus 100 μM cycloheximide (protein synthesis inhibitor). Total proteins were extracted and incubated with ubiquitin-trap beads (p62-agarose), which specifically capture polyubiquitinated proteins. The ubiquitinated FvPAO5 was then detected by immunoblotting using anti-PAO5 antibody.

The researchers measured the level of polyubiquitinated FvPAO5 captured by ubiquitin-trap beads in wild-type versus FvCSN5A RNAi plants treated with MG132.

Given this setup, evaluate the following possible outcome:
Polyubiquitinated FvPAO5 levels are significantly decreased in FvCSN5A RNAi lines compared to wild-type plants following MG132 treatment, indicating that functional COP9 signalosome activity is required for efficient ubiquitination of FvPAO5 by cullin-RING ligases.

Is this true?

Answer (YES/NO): YES